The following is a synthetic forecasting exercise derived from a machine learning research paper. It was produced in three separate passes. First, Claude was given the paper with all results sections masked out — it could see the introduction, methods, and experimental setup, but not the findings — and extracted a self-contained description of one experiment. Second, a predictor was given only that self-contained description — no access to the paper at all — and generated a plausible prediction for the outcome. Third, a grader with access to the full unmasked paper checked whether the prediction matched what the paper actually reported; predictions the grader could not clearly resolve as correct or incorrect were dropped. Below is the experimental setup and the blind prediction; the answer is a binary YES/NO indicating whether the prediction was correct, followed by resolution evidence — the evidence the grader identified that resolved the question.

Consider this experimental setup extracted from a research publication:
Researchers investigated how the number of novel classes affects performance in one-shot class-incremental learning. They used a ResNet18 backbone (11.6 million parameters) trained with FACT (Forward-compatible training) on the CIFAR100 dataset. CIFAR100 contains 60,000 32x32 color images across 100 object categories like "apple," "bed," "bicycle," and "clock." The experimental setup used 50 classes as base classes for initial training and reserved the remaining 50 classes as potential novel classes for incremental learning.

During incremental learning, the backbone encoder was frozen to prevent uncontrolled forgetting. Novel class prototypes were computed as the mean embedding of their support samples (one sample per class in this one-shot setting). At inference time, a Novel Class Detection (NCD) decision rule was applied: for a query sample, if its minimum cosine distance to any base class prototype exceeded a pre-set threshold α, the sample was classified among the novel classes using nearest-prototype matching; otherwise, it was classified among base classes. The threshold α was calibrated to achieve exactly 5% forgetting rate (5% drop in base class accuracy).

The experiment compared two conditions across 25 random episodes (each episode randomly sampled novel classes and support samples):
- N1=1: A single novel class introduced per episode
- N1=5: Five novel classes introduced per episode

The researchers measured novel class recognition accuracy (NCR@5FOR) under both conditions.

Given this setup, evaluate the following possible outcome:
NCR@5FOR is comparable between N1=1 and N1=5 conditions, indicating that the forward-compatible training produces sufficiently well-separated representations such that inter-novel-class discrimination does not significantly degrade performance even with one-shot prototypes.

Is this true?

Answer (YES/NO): NO